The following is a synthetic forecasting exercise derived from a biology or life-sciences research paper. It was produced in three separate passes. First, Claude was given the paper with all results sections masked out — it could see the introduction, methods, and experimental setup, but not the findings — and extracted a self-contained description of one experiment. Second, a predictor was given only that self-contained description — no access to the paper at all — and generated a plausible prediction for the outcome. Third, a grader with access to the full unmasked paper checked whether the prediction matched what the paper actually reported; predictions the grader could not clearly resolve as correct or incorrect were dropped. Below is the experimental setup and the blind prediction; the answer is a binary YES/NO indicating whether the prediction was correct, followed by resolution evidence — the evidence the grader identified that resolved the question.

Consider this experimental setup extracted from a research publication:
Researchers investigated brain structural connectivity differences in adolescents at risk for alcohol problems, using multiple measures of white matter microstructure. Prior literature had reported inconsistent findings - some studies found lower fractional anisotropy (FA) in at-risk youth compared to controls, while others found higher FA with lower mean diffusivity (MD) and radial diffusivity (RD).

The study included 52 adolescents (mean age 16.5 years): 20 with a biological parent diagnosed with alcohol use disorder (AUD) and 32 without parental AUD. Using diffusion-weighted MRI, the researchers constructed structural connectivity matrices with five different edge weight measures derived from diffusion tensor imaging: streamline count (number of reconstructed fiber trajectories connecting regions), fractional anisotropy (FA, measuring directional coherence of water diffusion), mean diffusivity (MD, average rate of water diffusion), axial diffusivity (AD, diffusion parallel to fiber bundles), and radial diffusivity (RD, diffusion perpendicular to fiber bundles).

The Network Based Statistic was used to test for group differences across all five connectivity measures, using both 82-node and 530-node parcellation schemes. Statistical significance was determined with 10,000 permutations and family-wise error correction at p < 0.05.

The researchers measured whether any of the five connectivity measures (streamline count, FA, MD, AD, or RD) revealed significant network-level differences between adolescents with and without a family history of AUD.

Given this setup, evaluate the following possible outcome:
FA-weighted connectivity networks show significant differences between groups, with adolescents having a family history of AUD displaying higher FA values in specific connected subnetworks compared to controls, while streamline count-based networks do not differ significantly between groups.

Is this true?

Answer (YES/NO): NO